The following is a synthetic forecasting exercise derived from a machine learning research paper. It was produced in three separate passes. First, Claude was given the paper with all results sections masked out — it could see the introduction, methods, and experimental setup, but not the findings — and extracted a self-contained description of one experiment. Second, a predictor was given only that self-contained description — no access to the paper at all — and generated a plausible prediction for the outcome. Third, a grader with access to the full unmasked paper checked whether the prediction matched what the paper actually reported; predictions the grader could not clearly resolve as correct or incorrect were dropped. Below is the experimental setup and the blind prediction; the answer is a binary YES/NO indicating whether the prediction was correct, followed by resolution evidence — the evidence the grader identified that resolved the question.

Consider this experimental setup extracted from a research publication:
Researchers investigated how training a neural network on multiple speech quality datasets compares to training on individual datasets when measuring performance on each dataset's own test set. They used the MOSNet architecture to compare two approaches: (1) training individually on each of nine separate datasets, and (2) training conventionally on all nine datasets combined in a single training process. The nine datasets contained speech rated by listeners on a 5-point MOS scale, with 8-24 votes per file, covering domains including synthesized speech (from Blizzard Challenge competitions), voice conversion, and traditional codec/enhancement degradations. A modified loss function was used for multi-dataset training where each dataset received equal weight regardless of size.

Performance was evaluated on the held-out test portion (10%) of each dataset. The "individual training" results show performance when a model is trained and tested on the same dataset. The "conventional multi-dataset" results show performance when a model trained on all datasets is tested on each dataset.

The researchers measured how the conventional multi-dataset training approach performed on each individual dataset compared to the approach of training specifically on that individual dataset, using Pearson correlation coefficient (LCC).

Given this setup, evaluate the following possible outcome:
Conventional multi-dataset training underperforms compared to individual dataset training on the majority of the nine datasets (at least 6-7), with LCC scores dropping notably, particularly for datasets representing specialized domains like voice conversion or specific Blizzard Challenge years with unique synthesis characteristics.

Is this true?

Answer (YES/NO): NO